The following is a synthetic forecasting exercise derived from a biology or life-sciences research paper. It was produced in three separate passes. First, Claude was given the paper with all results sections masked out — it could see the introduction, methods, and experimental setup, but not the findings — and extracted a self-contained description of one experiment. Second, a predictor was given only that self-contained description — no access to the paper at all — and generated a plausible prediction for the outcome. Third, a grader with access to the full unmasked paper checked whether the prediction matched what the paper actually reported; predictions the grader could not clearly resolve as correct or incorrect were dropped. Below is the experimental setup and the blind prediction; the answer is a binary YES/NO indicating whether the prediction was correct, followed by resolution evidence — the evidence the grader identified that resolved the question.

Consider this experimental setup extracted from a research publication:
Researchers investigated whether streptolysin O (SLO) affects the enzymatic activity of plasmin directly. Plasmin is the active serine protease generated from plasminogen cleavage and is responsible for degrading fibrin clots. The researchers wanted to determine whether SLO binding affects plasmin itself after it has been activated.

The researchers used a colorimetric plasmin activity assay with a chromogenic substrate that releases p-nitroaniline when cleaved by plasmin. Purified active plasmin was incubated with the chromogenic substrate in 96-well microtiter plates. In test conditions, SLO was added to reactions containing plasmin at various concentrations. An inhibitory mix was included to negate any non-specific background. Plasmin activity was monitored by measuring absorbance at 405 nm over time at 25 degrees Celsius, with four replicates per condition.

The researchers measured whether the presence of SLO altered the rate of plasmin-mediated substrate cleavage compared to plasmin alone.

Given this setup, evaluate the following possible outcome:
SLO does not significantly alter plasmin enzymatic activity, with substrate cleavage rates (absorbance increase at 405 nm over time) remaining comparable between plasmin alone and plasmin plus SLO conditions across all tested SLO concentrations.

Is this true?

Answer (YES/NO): YES